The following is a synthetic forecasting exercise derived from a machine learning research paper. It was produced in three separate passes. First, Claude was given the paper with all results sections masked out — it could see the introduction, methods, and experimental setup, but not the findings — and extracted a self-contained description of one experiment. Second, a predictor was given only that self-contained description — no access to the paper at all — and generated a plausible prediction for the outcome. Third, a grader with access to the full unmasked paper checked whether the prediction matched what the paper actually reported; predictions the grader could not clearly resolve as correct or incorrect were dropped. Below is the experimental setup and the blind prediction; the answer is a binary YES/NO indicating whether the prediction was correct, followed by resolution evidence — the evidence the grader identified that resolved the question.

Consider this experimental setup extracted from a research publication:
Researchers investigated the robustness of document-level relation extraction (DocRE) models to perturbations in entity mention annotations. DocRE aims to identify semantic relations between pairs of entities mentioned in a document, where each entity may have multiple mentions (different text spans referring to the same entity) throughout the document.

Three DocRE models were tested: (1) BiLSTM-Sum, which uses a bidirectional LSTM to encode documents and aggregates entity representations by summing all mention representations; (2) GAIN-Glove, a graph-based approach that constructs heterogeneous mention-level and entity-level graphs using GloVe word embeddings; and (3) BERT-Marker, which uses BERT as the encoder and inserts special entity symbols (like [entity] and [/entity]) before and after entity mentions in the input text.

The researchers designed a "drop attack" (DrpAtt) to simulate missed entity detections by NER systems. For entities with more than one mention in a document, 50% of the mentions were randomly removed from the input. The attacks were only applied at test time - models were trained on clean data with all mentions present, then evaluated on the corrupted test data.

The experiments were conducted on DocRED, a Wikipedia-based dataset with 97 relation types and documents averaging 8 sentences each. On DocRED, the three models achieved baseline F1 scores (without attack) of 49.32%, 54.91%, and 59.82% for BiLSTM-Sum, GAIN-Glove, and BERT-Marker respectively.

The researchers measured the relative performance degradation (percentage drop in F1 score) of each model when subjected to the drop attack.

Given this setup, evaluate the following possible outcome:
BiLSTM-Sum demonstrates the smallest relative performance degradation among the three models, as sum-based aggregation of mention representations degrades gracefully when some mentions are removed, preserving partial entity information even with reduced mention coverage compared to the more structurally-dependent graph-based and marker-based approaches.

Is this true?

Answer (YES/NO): NO